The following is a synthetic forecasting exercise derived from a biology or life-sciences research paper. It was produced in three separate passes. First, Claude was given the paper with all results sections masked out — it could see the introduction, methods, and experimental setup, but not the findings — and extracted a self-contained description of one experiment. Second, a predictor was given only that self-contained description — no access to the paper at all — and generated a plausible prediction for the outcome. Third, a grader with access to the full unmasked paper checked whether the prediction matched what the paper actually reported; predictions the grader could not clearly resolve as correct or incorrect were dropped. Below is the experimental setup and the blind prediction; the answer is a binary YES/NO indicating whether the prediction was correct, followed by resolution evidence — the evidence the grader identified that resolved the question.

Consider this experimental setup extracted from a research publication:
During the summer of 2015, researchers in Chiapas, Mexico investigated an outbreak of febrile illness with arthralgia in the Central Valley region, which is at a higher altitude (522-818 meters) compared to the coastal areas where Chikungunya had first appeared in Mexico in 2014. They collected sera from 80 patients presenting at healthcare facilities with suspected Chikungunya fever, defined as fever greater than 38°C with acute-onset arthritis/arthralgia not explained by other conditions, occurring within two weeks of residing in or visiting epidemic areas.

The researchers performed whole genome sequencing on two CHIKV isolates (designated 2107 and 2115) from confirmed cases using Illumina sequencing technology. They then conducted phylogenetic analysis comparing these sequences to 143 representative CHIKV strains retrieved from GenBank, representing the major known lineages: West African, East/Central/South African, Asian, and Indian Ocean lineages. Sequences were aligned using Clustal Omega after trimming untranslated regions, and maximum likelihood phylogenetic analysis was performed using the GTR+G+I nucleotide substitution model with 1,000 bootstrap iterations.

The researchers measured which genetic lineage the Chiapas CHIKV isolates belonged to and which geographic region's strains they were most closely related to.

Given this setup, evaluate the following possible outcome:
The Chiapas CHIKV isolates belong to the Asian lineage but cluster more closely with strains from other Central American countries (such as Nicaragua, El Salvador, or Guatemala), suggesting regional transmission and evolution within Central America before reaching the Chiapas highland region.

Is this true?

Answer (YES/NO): NO